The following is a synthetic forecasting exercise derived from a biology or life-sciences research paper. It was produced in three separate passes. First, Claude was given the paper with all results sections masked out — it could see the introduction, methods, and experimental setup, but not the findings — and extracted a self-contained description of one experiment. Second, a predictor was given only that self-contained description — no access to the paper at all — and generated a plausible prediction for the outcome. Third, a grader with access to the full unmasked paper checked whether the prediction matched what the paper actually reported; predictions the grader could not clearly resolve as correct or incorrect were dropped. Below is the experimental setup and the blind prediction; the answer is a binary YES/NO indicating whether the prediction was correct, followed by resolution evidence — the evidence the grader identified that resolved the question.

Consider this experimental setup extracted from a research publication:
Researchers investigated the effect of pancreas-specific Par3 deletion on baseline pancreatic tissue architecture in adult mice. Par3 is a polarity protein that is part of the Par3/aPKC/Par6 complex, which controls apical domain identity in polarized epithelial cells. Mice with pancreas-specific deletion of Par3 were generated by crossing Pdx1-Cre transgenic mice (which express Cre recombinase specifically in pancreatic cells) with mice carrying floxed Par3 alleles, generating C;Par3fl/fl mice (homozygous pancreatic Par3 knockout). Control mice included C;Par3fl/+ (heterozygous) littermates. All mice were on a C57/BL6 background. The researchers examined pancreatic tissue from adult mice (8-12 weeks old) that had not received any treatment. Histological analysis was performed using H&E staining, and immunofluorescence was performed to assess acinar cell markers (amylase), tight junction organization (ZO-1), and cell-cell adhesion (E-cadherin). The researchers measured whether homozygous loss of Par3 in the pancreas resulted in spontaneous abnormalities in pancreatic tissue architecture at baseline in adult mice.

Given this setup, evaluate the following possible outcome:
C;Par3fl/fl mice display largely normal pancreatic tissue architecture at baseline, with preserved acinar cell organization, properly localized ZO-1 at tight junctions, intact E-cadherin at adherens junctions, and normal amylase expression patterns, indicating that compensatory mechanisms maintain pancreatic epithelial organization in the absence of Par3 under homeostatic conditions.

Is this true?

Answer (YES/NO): NO